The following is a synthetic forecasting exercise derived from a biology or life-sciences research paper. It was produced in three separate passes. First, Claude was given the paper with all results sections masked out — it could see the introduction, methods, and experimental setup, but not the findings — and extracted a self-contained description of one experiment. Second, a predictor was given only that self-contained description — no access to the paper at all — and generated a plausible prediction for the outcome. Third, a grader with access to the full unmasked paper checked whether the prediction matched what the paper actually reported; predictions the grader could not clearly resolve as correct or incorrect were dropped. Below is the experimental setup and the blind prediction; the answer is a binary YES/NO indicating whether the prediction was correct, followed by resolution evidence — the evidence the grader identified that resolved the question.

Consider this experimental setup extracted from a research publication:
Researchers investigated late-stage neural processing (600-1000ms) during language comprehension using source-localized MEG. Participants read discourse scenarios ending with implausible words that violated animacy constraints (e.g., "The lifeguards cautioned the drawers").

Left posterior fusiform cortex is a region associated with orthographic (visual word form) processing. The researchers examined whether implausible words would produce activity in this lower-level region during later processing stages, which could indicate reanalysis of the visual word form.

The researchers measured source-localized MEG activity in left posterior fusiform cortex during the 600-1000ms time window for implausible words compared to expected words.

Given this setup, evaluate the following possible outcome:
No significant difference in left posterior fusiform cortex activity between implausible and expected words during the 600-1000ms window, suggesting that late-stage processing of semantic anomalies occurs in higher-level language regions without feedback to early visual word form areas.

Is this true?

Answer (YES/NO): NO